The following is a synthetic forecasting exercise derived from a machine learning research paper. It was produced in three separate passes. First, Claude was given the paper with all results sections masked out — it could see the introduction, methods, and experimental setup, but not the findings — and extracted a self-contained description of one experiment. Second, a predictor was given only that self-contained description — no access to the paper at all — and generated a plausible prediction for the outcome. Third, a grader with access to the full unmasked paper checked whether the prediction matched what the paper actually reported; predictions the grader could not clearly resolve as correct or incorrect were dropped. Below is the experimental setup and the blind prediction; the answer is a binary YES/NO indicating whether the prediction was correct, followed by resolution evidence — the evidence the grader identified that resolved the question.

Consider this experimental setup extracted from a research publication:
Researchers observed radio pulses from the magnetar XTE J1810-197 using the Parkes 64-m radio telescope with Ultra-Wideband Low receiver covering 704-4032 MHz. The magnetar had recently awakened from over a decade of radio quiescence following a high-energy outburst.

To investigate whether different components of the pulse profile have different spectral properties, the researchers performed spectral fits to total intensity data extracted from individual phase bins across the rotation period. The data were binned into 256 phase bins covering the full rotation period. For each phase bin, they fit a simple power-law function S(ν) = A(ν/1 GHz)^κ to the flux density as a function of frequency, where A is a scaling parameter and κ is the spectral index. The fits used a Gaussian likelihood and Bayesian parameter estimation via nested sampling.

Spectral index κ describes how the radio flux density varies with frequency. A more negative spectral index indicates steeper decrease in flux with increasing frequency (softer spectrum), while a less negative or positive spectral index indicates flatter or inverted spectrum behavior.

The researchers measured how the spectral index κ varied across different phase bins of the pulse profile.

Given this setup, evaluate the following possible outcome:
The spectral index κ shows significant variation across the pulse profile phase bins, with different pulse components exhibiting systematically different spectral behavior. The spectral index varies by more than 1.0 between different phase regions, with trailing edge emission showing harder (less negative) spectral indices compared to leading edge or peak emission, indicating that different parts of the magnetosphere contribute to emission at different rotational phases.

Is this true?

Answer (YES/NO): NO